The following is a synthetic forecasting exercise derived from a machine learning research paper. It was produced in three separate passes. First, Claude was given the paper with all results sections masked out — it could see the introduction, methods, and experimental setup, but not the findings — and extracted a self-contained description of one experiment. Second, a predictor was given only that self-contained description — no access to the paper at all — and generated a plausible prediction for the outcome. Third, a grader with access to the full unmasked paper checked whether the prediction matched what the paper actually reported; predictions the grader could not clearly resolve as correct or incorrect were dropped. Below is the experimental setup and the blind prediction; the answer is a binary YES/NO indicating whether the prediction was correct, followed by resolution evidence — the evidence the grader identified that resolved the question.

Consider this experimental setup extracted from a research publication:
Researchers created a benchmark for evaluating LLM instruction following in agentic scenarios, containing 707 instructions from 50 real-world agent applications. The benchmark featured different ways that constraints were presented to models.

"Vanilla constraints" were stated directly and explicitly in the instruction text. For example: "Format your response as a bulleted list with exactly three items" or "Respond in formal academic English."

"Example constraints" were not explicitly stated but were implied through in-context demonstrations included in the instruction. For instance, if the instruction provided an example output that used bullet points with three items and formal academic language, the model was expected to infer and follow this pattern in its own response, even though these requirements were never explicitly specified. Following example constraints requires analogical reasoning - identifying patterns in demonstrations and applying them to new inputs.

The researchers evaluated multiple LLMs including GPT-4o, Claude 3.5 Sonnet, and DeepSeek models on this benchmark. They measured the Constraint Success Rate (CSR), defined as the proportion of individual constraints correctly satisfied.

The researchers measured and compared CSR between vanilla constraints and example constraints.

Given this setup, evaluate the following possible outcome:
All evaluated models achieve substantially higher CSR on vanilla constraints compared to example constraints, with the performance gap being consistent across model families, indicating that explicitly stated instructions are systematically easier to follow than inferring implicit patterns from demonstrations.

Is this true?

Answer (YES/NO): NO